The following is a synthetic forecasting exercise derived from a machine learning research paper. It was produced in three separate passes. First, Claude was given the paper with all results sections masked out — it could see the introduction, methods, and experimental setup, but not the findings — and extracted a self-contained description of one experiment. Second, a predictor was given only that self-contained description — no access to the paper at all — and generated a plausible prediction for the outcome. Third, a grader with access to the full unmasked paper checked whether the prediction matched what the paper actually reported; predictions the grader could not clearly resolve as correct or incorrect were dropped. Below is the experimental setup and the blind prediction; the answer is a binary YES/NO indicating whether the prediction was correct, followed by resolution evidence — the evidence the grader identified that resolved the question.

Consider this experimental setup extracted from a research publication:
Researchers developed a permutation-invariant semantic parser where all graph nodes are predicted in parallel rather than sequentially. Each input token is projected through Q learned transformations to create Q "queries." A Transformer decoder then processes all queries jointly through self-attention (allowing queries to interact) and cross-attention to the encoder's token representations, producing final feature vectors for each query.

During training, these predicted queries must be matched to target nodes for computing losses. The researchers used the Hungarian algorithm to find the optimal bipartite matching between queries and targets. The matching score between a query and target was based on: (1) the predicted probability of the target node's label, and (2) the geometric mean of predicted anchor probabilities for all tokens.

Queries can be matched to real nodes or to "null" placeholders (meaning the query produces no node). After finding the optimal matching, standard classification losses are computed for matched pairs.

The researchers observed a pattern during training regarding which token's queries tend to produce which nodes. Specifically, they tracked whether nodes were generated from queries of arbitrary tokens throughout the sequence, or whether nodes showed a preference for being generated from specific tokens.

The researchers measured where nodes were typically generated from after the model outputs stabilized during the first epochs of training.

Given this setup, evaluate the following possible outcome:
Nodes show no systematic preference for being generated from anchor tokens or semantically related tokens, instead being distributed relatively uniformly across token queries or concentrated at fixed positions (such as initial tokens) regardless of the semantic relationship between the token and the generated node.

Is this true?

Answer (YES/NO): NO